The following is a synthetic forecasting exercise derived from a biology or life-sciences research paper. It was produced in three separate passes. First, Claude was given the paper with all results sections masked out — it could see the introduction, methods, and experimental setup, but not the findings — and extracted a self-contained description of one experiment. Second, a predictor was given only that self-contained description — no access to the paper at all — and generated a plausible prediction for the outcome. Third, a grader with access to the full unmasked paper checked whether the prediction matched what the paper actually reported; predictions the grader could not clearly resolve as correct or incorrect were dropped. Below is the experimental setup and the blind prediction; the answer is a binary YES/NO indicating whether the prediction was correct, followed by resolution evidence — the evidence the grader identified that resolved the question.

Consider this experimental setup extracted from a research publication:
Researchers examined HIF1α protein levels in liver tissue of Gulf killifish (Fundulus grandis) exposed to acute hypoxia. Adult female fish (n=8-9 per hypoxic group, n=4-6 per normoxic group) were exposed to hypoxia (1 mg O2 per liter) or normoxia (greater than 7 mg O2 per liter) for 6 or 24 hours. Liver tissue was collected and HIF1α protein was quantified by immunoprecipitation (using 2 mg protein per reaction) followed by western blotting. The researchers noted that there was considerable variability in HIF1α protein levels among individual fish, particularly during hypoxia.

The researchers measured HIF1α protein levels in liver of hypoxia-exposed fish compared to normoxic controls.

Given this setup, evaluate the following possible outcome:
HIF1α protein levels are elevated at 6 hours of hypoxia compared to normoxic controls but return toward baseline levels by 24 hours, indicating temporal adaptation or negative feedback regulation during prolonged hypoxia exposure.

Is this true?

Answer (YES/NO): NO